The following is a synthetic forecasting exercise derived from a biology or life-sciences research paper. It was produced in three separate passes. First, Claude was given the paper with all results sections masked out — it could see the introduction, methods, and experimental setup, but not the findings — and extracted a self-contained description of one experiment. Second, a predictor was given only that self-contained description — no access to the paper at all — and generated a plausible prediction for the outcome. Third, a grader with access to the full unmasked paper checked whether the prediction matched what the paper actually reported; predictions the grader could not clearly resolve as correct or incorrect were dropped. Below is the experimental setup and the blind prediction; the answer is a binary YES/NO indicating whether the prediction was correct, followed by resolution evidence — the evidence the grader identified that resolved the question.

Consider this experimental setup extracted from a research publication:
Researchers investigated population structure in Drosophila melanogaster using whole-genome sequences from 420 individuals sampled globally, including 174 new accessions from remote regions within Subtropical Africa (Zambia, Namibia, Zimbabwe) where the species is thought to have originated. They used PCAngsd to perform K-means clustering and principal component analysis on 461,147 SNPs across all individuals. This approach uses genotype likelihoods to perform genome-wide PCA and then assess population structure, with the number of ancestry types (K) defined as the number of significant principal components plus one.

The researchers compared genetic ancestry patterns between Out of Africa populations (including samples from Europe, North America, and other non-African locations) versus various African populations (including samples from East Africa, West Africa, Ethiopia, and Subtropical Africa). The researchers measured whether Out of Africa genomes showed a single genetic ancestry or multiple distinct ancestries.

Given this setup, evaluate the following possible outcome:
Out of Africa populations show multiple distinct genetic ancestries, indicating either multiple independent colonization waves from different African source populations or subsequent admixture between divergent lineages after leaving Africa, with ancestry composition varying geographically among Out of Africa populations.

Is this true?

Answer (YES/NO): NO